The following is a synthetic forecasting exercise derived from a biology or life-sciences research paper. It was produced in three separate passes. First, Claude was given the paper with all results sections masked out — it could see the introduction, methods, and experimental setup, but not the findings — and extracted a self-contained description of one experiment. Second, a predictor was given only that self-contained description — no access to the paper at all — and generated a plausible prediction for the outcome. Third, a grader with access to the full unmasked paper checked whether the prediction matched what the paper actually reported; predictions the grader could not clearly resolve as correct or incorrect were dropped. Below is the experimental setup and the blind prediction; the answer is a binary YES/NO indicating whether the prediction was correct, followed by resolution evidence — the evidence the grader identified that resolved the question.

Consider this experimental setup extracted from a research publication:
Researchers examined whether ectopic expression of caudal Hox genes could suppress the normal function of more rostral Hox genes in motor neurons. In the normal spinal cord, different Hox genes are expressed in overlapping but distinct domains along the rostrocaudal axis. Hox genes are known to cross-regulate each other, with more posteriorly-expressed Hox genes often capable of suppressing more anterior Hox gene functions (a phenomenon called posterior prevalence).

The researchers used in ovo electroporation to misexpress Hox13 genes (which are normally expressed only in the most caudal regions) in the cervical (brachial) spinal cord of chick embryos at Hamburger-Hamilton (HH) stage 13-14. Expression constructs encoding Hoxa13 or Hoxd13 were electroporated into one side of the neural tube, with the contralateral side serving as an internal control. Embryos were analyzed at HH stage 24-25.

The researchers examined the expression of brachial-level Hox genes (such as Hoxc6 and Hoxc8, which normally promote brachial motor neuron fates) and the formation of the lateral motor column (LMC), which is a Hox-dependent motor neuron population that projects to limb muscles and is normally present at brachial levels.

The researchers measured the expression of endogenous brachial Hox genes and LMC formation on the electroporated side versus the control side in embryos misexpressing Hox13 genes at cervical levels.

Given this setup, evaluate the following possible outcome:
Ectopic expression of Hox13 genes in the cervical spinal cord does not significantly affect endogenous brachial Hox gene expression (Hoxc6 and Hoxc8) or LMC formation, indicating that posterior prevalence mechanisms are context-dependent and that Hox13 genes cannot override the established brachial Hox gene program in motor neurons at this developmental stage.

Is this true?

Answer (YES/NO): NO